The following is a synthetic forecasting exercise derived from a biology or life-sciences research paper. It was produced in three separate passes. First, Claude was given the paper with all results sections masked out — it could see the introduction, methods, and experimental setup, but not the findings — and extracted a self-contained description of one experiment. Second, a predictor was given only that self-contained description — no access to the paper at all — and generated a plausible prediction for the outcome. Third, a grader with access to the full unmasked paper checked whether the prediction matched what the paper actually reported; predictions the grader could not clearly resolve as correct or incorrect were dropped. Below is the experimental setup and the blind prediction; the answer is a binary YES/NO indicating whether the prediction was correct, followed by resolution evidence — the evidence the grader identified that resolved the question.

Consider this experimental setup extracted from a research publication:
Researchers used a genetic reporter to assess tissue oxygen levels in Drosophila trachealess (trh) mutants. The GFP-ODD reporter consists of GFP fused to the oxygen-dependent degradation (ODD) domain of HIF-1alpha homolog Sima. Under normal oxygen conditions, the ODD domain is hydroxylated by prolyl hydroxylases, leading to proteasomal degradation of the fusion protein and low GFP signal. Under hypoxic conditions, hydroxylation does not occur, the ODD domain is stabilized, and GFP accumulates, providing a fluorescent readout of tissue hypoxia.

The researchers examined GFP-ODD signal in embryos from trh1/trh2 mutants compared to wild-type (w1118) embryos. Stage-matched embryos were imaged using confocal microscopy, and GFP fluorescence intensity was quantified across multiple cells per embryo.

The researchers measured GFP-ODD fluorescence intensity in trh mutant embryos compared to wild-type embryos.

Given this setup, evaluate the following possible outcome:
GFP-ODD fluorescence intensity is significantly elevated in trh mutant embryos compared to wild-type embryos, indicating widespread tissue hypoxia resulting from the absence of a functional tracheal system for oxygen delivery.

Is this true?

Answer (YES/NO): YES